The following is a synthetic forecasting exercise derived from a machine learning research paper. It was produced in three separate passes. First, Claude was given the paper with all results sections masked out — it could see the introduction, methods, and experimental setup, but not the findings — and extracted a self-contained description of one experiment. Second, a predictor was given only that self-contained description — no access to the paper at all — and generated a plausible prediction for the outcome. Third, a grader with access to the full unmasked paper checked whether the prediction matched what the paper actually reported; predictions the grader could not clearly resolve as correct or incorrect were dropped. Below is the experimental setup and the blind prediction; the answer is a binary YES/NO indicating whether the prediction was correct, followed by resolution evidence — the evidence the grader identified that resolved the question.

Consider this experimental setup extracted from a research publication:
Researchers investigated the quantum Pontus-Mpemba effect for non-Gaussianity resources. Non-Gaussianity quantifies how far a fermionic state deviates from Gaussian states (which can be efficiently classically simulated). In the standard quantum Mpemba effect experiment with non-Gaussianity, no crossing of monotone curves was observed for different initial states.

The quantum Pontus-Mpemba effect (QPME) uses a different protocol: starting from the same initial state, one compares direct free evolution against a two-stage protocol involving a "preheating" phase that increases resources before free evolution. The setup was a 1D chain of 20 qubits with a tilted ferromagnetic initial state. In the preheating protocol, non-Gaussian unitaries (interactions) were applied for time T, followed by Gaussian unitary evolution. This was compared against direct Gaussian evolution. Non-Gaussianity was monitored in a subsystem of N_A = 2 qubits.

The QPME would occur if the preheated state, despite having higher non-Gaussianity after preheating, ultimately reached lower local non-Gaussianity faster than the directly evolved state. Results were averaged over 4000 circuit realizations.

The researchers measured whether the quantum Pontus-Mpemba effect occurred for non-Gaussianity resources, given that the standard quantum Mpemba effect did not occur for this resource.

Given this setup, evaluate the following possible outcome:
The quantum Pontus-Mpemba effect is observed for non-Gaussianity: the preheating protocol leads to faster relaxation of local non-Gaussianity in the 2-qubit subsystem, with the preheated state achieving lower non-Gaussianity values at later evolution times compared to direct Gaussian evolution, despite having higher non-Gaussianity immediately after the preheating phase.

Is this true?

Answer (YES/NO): YES